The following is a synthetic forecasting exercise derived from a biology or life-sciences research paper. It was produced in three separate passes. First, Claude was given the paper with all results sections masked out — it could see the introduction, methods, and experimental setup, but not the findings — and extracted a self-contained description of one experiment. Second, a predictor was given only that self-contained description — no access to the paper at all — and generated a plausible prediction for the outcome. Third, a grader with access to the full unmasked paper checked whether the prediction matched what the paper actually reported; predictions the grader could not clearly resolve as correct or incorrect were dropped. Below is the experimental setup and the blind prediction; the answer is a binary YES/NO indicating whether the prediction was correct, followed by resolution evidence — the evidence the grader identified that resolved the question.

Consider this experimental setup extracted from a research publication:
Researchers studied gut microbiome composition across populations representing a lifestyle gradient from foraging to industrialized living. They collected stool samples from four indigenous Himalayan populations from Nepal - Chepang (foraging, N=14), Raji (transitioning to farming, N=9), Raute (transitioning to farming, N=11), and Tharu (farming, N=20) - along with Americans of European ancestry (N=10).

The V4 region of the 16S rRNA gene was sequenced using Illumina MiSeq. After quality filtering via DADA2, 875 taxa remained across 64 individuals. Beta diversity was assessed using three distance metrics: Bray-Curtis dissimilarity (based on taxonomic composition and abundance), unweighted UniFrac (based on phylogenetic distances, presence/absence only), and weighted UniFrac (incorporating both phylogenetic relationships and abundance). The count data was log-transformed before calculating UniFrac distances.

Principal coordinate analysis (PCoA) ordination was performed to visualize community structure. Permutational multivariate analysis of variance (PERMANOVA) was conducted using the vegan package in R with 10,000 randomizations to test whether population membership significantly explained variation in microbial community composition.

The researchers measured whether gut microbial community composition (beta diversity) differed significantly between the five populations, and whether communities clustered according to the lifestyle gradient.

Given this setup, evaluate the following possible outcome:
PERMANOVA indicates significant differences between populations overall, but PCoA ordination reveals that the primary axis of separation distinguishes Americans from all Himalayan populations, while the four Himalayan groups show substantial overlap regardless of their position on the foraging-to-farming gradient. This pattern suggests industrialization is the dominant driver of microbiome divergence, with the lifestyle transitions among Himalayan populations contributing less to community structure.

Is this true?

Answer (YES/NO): NO